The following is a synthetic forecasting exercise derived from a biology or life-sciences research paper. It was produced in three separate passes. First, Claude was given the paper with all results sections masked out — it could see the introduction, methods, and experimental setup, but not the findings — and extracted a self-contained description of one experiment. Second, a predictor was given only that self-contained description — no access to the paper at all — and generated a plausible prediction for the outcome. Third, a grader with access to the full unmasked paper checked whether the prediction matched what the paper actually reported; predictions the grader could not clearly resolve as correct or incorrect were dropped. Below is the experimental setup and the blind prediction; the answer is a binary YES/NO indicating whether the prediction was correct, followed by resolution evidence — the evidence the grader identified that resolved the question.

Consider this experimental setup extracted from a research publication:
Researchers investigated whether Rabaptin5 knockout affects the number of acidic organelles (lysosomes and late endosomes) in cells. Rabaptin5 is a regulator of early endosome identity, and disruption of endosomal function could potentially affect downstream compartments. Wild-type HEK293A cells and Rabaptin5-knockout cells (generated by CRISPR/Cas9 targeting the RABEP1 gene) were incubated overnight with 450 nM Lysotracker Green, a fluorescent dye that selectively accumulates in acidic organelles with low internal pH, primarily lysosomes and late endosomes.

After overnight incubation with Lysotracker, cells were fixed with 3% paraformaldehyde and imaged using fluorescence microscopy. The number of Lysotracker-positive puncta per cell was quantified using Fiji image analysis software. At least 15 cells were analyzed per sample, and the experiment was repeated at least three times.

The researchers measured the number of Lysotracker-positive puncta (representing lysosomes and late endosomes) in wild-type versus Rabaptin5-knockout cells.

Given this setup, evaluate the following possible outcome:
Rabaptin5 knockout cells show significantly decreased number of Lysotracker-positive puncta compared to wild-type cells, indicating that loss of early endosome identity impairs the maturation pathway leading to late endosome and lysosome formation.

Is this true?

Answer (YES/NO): YES